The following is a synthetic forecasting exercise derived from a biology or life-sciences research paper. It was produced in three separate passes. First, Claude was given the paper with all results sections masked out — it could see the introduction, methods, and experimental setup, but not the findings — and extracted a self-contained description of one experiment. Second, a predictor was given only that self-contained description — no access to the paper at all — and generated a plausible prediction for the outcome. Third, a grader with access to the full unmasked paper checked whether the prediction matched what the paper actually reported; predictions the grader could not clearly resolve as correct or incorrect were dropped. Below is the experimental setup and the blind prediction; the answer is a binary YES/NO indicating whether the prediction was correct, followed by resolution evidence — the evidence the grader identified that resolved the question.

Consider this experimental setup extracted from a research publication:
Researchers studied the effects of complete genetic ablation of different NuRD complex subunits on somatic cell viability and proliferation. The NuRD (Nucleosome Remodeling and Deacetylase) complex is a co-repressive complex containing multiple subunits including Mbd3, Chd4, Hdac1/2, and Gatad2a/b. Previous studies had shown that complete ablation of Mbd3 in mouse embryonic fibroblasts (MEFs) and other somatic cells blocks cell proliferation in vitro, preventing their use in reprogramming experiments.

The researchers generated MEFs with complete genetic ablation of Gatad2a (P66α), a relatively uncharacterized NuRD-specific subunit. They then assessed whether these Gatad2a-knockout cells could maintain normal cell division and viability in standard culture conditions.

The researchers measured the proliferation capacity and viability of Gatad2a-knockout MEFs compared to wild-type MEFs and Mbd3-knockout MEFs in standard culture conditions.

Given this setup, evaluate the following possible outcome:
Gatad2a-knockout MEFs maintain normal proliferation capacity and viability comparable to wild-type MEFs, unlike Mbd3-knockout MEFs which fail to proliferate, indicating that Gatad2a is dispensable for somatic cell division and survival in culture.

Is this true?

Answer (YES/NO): YES